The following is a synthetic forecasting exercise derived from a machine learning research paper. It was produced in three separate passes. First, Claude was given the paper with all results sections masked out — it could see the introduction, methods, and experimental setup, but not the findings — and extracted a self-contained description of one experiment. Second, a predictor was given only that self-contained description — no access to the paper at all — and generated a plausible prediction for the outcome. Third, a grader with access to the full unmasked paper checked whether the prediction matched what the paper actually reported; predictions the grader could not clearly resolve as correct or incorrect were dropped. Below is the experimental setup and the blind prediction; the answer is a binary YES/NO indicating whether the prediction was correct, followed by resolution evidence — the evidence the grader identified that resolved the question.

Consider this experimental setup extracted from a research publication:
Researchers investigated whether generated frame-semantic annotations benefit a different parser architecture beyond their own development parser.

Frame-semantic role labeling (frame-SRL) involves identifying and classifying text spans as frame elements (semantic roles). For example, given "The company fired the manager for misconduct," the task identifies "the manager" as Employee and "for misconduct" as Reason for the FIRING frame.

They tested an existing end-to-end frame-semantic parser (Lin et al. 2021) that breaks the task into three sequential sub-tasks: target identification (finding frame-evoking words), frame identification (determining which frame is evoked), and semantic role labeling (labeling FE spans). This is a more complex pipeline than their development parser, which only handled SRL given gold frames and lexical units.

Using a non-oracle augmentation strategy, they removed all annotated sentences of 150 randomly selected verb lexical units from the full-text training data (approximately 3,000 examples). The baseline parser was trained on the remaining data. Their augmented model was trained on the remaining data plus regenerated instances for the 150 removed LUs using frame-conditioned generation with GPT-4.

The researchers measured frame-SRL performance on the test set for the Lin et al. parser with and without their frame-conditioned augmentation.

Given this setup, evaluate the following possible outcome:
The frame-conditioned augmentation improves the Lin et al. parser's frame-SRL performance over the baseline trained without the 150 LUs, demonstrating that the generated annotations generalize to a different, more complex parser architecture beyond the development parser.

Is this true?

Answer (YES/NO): NO